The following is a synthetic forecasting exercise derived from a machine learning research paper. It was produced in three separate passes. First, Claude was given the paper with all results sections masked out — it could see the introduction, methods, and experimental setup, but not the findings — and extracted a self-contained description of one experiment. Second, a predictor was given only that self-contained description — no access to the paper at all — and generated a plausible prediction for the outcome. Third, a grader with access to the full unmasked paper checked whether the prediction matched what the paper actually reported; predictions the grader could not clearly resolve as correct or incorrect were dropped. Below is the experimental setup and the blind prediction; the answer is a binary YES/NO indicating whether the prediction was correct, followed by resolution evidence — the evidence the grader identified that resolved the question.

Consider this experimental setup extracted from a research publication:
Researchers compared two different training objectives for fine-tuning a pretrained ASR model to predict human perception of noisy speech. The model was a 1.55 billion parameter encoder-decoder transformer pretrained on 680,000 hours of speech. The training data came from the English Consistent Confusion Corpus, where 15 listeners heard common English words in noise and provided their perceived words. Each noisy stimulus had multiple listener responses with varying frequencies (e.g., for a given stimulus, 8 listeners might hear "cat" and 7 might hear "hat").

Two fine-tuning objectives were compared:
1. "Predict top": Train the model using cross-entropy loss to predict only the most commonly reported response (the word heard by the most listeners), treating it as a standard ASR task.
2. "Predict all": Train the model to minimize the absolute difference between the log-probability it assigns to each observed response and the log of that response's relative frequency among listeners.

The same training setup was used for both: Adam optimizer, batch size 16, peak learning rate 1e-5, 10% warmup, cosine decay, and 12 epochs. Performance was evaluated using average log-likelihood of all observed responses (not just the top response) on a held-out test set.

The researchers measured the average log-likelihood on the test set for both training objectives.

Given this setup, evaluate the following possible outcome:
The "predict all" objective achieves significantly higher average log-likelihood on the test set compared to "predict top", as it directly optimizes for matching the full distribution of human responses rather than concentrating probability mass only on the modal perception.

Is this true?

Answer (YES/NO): YES